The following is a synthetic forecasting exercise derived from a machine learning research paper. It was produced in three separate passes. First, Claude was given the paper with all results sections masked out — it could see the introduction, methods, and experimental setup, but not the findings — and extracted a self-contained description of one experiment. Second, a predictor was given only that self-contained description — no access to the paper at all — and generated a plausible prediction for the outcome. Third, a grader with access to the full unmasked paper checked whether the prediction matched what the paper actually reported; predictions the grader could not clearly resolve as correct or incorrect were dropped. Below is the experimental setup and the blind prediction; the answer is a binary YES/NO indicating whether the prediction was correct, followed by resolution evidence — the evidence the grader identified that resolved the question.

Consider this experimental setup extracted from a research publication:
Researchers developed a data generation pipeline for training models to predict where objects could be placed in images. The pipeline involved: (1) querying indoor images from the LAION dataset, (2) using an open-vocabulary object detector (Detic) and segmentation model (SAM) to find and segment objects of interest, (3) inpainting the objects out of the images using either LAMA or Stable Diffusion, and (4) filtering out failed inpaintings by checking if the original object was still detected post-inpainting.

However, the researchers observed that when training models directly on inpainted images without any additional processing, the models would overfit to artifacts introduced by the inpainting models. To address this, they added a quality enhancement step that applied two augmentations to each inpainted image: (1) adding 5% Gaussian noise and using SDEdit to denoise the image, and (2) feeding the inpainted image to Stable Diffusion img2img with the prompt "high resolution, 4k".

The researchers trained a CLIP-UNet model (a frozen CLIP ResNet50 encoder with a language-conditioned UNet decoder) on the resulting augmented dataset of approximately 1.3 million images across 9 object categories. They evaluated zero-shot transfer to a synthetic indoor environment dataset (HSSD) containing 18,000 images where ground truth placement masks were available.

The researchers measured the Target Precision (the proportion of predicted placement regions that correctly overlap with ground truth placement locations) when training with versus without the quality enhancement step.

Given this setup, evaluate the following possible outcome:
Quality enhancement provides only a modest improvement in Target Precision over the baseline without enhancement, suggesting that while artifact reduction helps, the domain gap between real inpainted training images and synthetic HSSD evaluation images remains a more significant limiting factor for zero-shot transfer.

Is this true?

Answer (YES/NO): NO